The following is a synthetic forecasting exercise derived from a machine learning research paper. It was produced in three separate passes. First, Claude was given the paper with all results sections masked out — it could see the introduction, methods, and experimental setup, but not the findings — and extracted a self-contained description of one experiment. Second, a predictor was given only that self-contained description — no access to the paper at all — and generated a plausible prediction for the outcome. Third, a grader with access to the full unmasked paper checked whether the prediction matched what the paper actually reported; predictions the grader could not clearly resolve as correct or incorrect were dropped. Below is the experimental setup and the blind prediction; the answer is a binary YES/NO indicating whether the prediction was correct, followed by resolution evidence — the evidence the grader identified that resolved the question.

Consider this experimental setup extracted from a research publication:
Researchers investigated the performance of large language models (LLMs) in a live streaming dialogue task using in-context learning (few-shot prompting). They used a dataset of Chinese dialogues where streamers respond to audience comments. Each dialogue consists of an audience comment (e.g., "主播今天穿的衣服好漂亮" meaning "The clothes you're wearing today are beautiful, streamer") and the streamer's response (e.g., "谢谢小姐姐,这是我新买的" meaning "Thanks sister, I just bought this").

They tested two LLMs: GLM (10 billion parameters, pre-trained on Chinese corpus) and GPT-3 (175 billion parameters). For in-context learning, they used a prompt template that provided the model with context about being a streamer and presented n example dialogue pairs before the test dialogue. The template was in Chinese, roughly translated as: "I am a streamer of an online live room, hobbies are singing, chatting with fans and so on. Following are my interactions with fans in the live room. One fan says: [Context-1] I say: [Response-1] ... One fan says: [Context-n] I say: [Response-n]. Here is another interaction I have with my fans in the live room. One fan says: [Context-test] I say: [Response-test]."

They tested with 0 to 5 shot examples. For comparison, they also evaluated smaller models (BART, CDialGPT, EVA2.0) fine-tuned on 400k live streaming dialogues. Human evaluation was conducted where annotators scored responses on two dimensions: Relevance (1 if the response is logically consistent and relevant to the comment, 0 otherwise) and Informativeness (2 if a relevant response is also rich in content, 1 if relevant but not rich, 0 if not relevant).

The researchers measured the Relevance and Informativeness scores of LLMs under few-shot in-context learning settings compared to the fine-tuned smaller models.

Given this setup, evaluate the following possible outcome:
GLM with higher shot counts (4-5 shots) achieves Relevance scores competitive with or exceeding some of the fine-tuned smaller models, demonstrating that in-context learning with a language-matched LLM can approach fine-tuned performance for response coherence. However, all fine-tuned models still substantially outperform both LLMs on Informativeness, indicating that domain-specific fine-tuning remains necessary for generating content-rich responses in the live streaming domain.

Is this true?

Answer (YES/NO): NO